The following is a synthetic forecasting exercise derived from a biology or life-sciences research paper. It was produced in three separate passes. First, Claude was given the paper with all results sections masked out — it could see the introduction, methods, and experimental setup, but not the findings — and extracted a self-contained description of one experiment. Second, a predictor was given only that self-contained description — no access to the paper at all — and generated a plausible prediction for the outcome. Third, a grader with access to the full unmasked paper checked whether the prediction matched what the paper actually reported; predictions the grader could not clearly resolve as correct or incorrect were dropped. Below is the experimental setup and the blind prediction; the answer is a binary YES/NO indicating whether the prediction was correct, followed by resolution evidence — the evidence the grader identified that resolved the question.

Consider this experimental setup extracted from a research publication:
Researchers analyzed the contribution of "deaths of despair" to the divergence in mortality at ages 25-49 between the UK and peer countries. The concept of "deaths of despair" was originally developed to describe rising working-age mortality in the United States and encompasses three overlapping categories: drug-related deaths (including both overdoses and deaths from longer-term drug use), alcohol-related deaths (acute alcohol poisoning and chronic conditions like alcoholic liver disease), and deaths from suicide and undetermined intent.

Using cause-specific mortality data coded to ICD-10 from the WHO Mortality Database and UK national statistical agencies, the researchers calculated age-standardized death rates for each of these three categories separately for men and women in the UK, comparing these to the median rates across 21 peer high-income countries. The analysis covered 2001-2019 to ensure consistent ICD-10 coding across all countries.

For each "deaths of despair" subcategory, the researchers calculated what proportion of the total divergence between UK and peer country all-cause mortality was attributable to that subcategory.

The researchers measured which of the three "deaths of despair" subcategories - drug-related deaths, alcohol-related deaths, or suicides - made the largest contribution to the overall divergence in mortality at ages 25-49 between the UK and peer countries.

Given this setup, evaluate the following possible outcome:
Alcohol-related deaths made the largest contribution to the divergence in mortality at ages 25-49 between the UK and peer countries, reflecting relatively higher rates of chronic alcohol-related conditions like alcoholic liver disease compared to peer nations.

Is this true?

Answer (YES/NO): NO